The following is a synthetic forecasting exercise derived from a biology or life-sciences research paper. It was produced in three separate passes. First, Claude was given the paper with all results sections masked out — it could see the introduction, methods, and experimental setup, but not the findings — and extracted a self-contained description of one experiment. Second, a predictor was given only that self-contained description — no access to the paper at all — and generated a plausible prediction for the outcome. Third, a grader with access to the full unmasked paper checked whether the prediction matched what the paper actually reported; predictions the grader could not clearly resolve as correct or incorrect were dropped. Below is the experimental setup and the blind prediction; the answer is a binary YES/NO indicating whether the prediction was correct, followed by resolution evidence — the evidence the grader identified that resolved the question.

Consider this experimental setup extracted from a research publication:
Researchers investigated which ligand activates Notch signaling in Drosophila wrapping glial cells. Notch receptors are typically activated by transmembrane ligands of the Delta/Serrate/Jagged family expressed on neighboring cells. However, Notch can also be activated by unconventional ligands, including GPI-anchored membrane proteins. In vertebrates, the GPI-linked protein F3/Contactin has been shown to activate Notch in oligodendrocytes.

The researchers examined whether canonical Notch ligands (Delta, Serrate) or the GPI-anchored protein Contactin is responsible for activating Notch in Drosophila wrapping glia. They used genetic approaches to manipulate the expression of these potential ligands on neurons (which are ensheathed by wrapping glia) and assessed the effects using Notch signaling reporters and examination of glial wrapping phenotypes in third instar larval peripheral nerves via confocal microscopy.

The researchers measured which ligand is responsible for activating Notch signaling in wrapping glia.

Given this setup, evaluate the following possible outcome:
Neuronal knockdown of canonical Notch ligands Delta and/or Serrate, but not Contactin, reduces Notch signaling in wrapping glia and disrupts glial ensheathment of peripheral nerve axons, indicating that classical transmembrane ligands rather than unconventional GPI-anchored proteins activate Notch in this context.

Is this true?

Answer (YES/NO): NO